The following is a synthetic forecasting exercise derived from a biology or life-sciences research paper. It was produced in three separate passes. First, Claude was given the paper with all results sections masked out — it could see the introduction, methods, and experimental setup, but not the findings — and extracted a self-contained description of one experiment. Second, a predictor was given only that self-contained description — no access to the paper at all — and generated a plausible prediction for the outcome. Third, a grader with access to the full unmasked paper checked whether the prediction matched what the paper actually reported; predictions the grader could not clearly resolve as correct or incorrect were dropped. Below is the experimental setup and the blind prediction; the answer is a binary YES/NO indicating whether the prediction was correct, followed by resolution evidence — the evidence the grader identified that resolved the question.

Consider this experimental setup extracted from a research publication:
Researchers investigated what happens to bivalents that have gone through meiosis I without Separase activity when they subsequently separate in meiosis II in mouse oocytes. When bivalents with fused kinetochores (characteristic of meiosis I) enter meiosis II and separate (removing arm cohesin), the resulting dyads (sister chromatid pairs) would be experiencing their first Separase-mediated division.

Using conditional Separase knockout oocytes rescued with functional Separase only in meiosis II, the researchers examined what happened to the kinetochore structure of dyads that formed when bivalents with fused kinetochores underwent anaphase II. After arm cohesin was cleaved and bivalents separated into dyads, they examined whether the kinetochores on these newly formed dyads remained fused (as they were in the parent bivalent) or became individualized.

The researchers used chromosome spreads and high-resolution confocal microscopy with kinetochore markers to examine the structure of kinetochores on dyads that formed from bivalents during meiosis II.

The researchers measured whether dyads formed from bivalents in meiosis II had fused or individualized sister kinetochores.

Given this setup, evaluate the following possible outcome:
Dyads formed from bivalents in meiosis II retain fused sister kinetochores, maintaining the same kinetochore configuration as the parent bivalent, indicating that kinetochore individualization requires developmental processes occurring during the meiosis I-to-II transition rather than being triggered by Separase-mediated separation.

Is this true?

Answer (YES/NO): NO